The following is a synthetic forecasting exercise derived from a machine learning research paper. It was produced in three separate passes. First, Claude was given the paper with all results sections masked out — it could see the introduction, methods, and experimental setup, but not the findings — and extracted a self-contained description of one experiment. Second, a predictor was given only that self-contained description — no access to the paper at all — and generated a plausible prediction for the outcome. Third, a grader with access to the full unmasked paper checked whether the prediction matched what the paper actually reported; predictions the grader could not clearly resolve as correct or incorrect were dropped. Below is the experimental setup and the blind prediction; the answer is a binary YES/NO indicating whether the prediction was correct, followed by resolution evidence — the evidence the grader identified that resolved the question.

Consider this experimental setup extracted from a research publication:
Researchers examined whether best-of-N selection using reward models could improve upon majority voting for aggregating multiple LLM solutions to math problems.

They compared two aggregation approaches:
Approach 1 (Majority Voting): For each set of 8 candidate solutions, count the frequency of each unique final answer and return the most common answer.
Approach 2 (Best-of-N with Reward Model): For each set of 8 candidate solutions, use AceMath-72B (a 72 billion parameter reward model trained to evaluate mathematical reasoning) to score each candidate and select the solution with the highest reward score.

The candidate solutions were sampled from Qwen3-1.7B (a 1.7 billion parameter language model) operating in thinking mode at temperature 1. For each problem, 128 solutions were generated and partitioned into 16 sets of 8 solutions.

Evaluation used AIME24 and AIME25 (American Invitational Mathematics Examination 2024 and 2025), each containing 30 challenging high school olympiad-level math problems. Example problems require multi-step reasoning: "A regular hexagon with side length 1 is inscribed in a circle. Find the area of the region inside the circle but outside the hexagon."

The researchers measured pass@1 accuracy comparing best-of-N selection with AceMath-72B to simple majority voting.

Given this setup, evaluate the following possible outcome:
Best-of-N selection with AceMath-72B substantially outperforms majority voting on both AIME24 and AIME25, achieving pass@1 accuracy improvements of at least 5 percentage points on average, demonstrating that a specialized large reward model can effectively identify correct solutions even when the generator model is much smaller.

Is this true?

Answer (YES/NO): NO